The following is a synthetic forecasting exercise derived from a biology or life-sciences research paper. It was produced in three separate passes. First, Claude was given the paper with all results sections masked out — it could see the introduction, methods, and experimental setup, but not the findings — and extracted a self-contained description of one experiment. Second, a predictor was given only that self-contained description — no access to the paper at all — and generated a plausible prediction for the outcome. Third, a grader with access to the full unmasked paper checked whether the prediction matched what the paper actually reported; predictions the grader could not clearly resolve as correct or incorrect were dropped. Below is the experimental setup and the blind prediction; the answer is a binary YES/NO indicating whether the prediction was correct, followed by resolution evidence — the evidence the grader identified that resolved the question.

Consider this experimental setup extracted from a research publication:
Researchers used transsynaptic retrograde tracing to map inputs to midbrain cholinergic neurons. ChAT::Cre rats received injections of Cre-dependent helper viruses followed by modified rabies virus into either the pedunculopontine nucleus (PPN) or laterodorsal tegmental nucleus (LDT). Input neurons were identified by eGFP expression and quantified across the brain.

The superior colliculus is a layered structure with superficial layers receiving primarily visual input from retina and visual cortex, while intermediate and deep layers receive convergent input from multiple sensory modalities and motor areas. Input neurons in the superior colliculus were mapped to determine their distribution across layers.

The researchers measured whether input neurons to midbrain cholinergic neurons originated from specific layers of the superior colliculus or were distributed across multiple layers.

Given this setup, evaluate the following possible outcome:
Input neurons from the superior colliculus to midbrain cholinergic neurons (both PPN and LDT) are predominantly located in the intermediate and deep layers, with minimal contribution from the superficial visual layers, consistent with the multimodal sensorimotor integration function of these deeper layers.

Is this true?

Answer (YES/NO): YES